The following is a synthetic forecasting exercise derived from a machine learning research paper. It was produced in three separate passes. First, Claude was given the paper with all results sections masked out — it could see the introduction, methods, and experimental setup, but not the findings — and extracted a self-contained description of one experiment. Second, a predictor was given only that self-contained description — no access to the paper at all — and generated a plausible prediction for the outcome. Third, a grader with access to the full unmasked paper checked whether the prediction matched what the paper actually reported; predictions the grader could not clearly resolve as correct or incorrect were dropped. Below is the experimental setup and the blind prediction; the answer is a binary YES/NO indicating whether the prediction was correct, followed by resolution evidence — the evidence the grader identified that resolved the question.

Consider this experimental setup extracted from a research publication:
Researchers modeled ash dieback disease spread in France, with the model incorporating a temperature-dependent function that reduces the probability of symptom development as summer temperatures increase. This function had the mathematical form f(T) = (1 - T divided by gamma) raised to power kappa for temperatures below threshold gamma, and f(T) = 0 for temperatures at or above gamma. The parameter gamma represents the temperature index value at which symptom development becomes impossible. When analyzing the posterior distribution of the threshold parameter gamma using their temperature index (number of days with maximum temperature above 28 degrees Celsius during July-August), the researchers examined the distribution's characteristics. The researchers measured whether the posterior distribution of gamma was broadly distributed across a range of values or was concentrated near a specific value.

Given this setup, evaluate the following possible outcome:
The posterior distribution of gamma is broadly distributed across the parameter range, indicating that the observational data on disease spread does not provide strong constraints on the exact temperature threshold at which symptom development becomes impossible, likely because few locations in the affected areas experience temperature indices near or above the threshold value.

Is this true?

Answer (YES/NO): NO